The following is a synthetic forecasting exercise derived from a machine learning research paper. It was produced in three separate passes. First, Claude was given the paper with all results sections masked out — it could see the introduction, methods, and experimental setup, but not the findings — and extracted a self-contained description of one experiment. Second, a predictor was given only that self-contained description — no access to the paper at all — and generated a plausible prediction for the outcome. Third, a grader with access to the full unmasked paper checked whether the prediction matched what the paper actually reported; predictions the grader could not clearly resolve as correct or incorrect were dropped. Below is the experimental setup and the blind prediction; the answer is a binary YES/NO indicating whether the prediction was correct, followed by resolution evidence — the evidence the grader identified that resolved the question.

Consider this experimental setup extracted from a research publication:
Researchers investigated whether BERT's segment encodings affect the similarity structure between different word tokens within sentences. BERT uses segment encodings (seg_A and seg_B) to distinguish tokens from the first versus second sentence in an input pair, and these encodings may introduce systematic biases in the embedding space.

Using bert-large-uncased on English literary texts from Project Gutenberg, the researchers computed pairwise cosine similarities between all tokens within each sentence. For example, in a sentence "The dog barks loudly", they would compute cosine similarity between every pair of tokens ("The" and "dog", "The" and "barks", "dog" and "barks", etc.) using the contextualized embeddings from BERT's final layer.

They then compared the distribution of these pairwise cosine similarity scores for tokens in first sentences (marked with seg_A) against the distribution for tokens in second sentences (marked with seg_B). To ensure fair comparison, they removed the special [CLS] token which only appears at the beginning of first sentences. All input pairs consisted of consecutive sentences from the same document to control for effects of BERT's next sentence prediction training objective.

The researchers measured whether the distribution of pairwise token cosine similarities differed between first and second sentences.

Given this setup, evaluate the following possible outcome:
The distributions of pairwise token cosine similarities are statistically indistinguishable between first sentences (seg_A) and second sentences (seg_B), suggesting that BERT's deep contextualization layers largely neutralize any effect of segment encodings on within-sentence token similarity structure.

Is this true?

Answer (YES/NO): NO